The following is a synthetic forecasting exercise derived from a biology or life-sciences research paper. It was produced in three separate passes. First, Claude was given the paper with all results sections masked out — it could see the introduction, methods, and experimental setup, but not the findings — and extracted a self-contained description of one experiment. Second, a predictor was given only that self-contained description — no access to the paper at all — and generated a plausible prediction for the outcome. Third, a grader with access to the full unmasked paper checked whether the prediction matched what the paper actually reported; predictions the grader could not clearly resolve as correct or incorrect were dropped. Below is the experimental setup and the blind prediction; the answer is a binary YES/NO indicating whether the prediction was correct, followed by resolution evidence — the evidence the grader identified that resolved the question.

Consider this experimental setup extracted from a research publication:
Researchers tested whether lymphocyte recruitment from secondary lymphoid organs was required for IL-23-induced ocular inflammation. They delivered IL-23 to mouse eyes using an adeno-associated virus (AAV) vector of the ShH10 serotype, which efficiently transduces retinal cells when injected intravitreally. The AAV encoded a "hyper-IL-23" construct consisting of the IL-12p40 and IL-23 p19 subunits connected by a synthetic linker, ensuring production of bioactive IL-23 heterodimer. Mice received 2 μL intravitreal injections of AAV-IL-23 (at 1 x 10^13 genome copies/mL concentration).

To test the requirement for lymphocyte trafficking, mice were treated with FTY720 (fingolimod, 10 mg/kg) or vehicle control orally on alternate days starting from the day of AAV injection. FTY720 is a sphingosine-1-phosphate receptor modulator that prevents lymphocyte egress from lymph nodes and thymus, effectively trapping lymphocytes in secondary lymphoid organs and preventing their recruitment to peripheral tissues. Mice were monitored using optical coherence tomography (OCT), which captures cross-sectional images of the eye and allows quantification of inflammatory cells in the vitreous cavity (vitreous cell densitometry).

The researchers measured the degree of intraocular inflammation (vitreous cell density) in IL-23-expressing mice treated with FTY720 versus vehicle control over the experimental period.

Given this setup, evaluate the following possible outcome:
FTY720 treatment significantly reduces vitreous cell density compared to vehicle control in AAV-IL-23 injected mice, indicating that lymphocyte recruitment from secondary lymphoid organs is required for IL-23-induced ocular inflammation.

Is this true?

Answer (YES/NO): YES